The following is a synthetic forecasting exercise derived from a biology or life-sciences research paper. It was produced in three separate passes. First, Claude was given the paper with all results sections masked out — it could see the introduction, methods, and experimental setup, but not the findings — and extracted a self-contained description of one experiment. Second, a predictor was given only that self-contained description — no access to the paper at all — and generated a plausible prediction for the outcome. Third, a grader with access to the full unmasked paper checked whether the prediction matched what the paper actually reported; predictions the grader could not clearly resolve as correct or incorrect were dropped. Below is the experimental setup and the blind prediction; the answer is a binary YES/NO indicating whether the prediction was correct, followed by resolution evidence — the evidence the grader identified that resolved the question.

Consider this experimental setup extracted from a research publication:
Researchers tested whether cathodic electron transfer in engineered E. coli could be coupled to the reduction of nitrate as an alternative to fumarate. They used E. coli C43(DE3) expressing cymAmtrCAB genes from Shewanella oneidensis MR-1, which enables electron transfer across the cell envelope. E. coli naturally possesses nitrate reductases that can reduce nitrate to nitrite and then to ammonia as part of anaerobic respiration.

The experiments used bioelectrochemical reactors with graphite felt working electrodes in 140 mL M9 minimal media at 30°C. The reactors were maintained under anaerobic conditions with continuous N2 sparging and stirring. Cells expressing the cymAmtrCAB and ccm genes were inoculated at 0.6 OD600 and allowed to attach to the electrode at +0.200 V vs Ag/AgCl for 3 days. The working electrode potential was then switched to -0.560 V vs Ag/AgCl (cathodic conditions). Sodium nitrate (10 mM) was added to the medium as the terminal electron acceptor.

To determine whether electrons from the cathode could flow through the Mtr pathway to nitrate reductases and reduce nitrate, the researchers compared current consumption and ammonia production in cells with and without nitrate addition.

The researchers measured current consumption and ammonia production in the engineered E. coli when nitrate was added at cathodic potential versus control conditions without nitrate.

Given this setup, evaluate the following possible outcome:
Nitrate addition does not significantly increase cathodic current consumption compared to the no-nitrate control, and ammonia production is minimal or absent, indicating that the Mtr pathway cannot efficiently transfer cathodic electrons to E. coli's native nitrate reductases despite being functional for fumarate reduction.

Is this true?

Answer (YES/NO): NO